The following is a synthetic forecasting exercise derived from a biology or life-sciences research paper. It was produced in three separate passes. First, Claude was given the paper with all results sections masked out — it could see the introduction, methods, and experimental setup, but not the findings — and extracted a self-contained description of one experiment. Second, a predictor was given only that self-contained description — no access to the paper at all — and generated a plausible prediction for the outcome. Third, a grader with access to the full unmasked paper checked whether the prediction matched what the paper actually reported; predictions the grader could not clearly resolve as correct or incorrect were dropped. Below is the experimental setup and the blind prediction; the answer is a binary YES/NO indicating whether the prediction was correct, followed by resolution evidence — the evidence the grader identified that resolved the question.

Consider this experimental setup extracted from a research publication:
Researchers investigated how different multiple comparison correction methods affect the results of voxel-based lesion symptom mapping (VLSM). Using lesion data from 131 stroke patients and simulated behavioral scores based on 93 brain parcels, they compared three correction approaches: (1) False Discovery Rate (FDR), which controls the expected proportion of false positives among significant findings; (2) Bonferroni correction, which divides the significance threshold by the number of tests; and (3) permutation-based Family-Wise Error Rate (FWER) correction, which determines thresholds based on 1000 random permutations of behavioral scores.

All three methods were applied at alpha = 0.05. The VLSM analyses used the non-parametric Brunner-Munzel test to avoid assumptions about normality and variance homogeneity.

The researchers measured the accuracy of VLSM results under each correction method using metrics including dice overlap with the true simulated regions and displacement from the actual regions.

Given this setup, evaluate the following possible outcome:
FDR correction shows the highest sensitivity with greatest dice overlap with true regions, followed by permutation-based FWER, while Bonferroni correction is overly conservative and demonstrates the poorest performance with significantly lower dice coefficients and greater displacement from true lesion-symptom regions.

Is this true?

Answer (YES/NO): NO